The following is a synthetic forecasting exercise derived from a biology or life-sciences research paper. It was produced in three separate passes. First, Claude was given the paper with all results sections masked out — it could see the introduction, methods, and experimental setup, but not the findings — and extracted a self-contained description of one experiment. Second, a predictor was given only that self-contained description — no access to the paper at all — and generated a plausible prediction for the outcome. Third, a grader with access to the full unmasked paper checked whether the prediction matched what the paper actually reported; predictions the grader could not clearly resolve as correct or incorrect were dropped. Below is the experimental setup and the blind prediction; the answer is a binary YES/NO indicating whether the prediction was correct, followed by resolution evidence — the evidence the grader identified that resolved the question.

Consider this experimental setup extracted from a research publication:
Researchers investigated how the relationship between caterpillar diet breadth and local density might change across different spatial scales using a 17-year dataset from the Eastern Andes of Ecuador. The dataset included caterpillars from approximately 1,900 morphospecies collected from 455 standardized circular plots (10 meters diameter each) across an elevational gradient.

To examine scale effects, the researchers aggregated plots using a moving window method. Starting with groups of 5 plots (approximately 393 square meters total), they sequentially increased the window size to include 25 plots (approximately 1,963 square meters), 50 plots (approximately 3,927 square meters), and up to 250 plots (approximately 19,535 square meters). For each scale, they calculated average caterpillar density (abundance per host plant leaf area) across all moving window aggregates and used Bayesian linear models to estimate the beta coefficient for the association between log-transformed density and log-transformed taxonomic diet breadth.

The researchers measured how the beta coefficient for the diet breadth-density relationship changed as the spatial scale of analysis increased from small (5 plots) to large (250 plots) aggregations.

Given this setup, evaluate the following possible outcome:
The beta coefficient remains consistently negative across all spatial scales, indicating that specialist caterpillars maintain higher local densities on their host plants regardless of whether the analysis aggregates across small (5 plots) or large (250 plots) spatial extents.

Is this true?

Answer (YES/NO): YES